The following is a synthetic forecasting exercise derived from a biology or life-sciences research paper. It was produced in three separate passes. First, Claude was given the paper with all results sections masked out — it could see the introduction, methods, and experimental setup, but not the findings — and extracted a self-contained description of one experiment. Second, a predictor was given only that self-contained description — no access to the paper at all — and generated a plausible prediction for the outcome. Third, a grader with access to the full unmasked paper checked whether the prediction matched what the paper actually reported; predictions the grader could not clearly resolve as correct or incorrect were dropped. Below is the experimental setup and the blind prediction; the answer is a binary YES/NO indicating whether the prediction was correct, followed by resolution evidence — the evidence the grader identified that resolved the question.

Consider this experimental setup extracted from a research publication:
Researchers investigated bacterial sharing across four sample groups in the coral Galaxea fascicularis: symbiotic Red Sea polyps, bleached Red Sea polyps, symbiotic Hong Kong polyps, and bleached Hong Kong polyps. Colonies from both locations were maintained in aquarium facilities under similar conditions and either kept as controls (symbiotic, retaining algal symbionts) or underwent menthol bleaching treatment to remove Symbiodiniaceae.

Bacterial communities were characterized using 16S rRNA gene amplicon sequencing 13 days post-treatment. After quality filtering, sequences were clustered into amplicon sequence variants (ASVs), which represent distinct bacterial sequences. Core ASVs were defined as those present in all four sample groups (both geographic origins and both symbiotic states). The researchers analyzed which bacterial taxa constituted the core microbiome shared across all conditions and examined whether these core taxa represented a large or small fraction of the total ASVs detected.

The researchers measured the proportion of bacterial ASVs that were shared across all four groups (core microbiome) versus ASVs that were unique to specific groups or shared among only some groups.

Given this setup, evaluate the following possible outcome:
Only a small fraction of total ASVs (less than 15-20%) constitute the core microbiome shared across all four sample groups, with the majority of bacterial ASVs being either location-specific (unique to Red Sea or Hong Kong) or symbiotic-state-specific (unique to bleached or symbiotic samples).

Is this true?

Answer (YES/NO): YES